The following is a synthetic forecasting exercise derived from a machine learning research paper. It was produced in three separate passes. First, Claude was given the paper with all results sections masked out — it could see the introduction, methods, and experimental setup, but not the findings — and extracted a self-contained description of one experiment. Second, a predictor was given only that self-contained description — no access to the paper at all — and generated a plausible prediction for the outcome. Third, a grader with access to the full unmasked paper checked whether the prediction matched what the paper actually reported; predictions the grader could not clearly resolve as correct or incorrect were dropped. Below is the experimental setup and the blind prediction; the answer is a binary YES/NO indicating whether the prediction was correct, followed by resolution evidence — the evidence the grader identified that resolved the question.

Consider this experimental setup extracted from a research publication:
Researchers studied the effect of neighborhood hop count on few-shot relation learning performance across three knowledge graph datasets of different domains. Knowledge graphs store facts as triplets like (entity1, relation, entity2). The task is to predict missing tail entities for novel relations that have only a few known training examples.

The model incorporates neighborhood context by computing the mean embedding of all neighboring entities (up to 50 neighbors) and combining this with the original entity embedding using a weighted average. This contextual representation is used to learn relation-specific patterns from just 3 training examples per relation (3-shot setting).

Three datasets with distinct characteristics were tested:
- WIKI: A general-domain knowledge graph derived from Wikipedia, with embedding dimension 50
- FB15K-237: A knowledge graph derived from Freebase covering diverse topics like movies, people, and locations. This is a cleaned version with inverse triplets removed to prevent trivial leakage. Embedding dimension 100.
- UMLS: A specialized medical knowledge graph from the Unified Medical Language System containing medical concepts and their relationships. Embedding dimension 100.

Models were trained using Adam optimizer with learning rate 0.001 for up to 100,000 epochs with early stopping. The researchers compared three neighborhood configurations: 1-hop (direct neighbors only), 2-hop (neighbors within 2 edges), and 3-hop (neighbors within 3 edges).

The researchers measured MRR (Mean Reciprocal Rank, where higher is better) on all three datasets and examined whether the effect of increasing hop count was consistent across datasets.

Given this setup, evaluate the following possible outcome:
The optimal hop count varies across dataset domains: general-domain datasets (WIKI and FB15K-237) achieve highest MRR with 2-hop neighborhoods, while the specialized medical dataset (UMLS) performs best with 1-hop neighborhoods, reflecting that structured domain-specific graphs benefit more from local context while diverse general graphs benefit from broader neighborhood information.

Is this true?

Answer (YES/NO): NO